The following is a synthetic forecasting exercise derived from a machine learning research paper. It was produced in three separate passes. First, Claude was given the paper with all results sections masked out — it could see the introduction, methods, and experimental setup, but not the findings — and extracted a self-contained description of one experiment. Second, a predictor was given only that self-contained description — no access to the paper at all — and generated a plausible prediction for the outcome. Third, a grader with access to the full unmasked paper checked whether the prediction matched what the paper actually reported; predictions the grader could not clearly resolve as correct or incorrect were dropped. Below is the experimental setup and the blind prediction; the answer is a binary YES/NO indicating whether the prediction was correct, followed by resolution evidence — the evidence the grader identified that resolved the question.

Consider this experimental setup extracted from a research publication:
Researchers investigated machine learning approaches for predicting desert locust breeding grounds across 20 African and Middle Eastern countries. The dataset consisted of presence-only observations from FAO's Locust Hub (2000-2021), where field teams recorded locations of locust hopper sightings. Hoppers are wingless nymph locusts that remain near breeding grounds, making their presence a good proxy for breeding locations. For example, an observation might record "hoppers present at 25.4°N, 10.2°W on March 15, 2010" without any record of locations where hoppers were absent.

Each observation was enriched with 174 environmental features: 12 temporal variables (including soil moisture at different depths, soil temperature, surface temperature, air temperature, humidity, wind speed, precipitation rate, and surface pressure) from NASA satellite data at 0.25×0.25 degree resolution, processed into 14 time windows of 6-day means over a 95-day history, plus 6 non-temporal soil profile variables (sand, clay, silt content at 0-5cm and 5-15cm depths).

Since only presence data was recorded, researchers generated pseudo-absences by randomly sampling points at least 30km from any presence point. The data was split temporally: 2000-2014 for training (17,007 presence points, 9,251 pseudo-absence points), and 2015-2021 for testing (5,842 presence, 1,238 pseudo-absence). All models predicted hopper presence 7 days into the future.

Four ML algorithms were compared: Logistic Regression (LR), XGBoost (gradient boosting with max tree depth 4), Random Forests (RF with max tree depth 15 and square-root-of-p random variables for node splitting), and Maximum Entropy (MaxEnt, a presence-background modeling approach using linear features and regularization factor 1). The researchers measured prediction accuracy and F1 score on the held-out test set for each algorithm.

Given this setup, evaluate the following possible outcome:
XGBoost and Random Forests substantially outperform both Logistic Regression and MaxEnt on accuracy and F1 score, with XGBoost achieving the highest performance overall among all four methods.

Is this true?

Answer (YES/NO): NO